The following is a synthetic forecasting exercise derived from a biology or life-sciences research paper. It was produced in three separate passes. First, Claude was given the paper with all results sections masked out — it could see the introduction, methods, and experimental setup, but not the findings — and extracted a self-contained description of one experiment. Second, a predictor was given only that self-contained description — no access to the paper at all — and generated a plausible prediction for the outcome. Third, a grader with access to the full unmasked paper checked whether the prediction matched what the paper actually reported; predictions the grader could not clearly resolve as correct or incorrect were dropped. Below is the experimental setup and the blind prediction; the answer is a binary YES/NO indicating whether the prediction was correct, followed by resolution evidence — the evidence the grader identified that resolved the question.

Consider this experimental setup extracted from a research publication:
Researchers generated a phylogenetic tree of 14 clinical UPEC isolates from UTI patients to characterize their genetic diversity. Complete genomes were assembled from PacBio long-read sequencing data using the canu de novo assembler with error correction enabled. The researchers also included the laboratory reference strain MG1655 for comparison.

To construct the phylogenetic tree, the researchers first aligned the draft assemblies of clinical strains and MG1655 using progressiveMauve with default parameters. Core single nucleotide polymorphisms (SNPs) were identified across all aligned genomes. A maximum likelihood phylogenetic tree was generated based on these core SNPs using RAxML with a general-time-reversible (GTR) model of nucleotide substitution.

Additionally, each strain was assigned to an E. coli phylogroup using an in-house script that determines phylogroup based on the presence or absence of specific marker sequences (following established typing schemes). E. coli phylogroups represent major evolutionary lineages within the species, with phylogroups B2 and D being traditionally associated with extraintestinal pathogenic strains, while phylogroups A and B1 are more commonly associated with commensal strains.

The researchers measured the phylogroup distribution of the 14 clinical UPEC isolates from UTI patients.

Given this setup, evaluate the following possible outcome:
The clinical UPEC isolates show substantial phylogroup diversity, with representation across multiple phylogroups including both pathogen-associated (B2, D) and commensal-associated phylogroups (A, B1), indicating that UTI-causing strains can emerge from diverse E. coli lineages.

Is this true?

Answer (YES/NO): NO